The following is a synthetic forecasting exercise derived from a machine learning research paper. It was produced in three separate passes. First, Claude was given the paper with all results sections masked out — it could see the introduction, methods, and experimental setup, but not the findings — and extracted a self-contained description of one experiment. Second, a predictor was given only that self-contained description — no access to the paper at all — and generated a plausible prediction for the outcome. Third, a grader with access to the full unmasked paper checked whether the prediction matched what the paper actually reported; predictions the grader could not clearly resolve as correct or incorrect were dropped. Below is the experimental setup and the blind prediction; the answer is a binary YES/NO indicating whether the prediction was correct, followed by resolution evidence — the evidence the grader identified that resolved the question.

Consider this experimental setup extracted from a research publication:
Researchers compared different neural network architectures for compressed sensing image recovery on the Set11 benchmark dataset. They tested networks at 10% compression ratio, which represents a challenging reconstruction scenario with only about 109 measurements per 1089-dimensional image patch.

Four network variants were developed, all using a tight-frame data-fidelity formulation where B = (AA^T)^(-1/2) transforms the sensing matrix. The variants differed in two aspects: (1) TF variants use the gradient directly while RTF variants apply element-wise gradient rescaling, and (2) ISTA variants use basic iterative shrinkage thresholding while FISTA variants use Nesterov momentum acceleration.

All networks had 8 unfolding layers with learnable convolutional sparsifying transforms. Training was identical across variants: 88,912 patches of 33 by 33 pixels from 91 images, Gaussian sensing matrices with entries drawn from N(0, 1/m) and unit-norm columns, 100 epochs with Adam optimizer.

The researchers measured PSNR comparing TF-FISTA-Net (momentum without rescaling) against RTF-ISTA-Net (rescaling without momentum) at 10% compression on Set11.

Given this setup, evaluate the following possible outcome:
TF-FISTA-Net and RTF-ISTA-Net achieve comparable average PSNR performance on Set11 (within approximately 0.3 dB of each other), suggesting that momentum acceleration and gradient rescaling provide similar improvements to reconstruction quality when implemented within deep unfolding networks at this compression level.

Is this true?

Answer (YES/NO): NO